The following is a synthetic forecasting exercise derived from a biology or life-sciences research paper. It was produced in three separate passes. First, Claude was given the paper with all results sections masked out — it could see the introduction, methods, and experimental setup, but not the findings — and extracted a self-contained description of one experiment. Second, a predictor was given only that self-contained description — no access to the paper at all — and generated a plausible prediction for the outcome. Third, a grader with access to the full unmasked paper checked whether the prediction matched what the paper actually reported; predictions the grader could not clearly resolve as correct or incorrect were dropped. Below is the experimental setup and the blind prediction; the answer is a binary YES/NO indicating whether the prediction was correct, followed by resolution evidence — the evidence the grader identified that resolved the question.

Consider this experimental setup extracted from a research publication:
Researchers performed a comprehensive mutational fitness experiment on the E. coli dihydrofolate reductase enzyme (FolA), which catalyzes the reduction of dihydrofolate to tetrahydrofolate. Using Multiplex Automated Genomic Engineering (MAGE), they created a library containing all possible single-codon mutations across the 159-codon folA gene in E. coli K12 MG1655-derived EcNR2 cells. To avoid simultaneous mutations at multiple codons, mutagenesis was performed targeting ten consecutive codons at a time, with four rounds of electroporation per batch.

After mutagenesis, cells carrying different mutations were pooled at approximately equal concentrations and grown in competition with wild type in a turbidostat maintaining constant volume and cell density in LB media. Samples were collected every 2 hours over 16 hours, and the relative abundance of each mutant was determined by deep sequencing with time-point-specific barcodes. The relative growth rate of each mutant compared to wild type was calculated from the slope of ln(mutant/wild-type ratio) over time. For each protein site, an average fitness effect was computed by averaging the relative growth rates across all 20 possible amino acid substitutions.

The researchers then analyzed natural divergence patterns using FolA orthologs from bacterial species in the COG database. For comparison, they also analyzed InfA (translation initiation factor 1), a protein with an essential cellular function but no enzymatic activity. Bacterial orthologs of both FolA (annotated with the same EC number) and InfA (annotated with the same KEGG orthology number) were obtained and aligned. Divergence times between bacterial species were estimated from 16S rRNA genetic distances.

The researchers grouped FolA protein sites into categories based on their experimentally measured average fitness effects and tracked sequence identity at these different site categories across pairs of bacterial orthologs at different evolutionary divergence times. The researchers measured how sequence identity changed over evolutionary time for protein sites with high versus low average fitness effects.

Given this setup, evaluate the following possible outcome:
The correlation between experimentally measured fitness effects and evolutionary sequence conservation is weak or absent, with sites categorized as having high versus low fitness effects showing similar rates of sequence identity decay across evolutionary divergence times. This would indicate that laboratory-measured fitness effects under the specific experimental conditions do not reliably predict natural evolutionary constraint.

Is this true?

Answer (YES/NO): NO